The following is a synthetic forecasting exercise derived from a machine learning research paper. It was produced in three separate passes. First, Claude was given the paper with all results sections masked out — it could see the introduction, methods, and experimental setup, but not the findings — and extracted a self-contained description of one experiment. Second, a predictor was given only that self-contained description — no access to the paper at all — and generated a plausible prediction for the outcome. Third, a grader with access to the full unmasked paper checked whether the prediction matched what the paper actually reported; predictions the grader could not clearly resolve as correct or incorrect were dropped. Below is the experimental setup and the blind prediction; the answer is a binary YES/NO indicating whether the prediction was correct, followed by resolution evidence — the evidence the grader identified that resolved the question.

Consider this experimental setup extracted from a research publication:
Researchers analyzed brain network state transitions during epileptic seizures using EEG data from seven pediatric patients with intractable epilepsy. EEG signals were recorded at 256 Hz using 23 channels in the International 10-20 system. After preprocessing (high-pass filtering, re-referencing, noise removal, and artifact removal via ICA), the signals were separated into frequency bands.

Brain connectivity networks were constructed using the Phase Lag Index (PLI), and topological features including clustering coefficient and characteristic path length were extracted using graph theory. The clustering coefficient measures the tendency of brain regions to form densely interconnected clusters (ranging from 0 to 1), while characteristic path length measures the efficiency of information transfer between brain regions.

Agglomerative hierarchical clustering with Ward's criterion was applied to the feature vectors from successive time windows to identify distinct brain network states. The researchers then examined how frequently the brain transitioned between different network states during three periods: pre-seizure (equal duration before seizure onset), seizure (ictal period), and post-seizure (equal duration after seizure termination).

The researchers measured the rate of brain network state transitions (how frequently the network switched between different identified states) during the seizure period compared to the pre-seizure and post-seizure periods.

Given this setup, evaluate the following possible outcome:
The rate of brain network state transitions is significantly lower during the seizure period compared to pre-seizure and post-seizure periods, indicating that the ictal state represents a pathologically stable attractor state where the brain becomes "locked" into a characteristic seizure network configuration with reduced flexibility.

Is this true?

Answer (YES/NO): YES